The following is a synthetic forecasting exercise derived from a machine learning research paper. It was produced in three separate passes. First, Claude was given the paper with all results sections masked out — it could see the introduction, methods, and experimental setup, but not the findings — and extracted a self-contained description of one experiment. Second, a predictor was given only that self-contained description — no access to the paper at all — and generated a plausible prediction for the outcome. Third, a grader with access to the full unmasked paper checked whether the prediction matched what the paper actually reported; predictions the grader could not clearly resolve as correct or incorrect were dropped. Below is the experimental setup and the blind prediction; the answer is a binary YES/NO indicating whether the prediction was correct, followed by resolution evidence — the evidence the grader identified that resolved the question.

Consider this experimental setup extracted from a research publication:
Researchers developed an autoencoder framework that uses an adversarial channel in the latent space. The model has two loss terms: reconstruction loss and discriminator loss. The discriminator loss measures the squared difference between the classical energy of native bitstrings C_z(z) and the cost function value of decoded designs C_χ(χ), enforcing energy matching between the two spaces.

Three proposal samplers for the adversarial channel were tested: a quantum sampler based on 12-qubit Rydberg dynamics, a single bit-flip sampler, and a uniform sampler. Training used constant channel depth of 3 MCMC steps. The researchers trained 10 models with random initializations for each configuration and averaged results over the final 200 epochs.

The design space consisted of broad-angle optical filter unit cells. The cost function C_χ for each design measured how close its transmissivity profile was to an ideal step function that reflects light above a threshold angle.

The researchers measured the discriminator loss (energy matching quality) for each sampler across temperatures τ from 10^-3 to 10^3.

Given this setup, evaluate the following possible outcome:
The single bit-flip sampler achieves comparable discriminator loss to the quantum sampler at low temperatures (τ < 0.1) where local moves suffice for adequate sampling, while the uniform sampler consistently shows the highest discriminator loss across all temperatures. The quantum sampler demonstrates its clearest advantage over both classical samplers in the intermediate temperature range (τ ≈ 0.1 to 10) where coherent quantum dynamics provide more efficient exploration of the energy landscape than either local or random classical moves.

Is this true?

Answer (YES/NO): NO